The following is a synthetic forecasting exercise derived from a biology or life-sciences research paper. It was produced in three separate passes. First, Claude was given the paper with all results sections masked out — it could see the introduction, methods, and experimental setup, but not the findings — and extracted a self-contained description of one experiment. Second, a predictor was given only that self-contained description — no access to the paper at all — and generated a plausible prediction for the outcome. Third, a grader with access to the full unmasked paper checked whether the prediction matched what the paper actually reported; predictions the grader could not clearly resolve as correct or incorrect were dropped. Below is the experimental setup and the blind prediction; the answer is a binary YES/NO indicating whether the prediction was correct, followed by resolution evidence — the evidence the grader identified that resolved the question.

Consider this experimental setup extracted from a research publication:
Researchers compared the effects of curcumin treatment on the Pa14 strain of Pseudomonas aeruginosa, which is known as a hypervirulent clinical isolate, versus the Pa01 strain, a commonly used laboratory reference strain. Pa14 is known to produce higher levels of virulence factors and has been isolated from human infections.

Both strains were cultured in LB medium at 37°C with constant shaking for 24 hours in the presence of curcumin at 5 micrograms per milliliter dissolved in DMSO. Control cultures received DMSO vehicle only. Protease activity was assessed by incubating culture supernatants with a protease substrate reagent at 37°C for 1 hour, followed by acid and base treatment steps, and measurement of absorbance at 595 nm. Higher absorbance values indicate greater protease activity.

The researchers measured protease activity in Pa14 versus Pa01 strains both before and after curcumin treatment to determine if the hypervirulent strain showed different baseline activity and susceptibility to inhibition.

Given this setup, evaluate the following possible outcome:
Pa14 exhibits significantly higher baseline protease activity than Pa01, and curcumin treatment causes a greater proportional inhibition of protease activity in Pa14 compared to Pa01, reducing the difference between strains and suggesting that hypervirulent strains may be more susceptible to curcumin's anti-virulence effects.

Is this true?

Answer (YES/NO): NO